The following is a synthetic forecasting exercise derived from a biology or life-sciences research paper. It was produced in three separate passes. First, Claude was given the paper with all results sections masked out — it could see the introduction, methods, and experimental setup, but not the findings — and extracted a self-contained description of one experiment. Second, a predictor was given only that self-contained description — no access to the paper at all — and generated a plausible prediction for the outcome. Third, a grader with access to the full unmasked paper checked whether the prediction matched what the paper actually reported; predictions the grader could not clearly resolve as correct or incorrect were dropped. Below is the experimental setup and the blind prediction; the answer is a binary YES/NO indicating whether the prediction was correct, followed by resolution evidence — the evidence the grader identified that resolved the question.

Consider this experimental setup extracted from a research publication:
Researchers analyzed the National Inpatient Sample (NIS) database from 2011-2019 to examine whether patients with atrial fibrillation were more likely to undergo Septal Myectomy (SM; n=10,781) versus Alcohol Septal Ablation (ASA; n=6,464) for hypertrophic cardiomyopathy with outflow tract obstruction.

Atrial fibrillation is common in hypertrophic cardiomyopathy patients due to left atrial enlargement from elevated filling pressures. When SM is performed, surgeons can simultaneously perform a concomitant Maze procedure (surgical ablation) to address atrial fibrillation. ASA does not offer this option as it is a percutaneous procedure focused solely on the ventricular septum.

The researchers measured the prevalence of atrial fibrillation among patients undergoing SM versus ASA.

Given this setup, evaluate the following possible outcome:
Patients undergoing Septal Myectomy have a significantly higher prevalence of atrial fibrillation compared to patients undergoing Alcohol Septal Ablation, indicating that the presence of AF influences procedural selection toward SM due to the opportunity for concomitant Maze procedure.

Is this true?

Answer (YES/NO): NO